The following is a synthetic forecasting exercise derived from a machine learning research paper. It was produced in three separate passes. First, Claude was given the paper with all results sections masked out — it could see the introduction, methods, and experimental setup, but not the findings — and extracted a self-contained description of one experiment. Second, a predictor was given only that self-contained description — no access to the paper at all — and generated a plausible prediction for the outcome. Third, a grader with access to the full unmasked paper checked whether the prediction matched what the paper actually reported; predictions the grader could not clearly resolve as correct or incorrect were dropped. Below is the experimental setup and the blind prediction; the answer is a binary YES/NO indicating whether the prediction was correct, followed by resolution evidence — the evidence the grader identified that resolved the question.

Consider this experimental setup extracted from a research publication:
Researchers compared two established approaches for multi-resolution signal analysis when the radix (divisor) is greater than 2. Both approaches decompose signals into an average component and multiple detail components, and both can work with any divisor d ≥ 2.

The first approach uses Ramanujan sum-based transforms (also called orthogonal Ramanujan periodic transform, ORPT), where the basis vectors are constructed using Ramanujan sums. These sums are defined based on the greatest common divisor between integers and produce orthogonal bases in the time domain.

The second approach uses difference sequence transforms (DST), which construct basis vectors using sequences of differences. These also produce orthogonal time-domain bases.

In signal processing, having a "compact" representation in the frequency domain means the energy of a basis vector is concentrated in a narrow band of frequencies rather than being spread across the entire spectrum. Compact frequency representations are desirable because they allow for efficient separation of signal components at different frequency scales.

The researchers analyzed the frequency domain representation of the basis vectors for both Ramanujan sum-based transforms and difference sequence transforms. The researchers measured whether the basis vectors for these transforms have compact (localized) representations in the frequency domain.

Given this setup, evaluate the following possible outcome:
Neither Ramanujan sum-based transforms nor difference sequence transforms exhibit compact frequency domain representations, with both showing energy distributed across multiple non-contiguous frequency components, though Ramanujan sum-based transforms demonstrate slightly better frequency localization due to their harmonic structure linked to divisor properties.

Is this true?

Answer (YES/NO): NO